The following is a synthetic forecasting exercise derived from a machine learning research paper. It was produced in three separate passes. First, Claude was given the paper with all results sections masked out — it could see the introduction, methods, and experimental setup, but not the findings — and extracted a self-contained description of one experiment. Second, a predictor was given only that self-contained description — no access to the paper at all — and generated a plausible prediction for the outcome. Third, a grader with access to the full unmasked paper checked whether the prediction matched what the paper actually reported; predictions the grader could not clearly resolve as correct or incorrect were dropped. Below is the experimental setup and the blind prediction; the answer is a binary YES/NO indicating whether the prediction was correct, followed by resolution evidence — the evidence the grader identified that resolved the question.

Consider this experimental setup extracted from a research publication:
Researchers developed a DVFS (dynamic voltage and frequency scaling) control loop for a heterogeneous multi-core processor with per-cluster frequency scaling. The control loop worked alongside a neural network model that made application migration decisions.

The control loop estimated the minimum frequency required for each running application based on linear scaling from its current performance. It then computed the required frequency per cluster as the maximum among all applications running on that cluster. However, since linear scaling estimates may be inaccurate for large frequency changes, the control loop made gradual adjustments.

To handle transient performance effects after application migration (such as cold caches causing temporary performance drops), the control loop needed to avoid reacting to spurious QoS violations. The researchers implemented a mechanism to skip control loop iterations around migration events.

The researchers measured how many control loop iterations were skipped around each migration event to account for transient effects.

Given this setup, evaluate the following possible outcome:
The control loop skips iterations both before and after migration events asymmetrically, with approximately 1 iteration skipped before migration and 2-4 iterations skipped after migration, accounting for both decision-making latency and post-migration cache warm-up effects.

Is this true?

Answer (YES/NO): NO